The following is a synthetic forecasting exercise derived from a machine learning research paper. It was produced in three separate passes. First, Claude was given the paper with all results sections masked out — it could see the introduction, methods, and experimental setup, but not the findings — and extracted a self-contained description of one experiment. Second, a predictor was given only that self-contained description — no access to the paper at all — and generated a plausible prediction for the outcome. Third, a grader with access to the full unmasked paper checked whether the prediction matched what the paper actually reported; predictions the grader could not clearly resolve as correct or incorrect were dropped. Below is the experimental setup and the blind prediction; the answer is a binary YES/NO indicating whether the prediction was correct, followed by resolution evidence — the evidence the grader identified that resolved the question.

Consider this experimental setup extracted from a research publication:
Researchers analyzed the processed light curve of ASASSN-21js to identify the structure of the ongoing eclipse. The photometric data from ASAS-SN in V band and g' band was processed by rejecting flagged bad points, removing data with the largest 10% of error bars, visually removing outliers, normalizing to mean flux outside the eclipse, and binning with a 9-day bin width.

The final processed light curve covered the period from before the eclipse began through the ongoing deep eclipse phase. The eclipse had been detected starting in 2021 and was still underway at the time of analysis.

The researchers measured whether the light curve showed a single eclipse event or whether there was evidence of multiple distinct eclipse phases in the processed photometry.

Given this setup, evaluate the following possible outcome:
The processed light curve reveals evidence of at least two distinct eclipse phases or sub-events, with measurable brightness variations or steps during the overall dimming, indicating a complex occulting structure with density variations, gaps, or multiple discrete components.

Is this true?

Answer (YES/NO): YES